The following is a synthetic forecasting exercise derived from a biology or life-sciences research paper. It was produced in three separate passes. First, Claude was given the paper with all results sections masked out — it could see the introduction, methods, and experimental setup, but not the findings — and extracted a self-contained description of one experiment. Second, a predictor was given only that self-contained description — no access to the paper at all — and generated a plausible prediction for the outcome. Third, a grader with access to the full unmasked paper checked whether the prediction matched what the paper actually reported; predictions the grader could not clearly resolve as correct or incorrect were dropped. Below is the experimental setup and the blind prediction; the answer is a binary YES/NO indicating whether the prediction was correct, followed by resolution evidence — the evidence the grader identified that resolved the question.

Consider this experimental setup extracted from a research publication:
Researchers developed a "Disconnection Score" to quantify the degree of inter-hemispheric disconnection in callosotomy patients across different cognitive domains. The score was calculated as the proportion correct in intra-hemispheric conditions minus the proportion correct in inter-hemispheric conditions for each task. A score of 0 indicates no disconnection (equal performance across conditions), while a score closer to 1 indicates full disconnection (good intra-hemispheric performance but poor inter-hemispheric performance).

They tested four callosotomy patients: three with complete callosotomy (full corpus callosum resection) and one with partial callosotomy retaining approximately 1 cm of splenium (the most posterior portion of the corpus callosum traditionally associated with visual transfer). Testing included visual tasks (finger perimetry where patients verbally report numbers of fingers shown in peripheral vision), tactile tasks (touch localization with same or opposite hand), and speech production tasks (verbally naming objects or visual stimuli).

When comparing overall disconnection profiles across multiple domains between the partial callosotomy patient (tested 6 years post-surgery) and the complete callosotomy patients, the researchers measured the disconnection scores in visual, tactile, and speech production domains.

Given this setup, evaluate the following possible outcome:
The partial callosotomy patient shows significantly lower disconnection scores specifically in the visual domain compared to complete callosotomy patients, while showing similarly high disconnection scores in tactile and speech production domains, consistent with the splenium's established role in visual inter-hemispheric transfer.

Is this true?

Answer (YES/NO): NO